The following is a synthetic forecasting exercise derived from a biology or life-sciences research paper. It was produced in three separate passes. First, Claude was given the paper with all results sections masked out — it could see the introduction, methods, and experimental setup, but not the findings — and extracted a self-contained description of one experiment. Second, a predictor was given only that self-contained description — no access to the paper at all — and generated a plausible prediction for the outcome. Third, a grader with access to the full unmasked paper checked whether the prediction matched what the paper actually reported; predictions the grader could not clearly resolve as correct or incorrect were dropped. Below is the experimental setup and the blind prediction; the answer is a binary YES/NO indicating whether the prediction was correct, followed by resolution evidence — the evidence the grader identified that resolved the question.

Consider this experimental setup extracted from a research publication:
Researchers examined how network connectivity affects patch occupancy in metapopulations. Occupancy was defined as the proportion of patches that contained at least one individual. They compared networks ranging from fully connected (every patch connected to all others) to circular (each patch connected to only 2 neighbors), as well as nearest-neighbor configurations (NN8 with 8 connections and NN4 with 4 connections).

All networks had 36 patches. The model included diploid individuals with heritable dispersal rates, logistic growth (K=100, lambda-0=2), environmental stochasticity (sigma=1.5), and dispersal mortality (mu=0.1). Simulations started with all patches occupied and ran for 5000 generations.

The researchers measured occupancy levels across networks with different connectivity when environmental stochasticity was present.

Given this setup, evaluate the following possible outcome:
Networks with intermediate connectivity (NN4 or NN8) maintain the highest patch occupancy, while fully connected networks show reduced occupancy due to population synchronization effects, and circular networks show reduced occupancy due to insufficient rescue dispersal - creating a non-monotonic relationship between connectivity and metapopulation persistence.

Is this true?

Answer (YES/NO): NO